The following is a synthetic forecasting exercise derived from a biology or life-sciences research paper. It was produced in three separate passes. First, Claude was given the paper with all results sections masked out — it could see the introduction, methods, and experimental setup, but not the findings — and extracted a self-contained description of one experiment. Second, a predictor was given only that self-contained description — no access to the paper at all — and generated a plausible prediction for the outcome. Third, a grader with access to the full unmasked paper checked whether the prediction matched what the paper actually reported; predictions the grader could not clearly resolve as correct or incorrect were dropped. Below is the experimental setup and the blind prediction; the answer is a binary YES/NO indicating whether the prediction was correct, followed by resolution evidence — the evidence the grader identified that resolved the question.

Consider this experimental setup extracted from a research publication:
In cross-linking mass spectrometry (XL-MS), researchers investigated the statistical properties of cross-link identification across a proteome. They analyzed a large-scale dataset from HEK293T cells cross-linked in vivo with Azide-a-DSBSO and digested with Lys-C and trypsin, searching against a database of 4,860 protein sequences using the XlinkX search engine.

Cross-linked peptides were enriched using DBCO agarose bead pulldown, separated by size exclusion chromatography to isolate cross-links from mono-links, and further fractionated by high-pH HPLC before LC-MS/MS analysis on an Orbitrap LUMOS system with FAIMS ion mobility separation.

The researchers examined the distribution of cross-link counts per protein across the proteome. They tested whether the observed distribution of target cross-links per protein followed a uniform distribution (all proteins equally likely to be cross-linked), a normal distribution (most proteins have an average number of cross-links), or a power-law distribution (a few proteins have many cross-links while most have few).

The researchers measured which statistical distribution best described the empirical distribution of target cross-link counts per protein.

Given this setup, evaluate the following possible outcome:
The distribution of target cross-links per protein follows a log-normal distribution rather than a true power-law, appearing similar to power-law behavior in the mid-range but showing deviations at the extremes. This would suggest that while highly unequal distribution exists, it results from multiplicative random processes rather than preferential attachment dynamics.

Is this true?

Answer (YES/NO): NO